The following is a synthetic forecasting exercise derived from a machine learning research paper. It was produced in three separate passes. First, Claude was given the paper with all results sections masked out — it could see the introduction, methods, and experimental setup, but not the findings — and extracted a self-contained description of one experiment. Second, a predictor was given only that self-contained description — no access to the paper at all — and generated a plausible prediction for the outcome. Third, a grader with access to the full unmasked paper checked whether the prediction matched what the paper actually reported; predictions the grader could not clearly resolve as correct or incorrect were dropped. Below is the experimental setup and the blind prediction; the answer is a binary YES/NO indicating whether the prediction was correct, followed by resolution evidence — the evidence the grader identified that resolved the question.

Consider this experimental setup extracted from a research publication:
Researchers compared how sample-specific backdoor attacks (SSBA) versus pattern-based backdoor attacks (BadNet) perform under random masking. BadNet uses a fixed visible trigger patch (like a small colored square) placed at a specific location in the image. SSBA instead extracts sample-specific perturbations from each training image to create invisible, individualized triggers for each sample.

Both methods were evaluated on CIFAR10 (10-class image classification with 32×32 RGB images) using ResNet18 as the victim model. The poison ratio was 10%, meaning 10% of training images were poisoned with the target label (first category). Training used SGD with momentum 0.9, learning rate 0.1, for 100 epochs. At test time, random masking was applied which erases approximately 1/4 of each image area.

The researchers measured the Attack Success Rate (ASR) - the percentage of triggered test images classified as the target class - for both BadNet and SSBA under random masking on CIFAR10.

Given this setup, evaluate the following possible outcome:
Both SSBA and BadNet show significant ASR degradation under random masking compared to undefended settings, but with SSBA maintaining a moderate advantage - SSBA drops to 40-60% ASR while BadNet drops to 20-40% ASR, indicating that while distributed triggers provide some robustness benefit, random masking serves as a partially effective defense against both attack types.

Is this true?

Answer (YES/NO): NO